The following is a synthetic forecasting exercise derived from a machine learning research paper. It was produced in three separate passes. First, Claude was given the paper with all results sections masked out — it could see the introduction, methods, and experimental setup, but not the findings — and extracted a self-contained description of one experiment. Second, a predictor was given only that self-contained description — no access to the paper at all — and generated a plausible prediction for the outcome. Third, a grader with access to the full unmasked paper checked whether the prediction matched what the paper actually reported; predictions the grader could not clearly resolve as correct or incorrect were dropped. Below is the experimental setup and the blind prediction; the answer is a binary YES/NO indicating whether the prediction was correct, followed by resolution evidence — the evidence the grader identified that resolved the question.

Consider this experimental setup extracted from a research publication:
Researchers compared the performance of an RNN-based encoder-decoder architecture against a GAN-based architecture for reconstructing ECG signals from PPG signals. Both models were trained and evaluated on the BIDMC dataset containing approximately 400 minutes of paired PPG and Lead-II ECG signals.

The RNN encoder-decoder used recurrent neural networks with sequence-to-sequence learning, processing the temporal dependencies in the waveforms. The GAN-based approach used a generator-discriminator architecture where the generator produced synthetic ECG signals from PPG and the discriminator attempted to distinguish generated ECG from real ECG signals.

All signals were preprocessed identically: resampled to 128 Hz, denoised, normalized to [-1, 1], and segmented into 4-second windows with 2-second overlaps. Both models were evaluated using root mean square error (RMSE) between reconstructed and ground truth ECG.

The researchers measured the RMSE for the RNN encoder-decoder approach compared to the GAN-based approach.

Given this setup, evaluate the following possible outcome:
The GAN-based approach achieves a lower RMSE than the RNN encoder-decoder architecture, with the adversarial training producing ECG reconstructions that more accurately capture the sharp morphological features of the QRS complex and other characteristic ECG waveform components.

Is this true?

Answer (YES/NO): NO